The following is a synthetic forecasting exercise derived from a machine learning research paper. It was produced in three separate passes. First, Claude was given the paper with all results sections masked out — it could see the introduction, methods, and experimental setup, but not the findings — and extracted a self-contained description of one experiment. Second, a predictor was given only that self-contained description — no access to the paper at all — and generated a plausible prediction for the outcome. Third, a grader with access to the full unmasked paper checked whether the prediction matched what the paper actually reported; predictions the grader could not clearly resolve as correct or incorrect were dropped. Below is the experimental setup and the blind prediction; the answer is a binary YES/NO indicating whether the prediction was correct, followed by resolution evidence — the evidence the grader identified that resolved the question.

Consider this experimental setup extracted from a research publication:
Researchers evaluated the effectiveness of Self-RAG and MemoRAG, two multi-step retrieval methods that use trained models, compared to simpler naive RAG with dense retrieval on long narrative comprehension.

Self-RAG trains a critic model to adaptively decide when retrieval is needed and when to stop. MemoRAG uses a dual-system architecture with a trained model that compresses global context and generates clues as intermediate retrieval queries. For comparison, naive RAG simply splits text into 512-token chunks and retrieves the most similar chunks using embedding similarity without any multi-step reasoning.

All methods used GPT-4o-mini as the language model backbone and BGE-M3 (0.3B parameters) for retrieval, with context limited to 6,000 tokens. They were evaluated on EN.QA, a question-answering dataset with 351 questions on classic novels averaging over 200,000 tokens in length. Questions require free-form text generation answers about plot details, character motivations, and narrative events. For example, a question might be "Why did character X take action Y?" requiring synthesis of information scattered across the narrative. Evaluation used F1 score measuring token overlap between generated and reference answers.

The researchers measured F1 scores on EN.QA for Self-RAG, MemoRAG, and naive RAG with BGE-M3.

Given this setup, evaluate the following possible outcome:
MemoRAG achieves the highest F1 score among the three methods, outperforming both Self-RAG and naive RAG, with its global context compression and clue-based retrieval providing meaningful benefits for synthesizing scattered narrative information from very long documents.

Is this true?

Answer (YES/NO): NO